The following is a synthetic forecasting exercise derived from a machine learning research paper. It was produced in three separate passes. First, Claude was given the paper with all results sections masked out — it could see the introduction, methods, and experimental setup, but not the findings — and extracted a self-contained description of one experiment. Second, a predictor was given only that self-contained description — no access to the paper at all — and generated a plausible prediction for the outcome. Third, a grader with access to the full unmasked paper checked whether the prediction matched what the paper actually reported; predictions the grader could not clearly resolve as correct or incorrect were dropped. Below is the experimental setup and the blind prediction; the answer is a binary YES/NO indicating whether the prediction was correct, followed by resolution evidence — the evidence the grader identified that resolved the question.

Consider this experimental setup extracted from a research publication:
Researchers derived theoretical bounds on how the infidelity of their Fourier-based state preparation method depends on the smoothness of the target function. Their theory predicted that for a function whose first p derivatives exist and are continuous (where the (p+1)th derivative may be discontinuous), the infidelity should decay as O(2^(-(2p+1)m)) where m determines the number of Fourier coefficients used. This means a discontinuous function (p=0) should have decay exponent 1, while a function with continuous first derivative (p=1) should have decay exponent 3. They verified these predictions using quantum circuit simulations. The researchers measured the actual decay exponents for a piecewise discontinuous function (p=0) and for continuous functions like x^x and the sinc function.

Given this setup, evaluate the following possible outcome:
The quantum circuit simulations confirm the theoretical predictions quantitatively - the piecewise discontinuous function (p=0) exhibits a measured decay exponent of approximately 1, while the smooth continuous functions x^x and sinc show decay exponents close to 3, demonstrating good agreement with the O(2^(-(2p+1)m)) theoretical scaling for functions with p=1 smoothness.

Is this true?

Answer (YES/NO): YES